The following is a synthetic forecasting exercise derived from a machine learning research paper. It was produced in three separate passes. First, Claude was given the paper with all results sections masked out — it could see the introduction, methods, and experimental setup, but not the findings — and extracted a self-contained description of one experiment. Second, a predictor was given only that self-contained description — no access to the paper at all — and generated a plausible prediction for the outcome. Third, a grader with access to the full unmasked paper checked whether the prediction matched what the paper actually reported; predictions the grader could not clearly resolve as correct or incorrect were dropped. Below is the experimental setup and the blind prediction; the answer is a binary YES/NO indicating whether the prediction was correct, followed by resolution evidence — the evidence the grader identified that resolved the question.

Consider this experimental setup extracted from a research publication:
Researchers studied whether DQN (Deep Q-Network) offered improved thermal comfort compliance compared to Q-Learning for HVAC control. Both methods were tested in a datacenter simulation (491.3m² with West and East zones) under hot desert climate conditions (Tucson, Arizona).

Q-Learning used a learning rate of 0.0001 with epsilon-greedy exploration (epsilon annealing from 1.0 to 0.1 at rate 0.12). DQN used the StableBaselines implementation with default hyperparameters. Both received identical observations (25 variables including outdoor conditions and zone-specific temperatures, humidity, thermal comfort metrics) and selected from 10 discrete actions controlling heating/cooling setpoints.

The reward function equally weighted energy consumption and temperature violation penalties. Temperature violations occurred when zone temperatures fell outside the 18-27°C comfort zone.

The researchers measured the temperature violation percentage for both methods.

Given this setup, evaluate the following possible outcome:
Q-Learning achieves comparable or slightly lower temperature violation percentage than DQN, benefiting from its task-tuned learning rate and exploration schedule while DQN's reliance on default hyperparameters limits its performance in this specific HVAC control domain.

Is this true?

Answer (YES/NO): NO